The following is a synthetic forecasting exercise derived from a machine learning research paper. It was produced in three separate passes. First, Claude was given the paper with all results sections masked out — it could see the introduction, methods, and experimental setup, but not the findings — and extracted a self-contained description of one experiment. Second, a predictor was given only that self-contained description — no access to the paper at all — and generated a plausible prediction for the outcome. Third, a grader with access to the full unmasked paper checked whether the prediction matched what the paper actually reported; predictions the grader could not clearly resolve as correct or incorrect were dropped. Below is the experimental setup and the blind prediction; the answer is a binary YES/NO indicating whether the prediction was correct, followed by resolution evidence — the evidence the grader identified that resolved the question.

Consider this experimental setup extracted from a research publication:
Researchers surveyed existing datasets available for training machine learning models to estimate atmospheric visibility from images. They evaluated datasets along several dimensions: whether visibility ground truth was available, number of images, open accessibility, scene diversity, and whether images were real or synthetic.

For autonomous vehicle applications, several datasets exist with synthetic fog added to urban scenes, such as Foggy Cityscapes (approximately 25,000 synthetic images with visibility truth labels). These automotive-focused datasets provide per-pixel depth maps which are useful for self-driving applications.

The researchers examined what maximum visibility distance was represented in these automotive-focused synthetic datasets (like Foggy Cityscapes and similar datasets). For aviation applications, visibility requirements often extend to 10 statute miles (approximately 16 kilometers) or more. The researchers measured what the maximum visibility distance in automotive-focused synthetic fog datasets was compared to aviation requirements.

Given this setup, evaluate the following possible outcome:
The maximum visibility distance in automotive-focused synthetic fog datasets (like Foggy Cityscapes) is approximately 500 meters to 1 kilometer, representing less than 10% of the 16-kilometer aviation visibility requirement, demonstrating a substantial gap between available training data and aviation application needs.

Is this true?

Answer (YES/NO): YES